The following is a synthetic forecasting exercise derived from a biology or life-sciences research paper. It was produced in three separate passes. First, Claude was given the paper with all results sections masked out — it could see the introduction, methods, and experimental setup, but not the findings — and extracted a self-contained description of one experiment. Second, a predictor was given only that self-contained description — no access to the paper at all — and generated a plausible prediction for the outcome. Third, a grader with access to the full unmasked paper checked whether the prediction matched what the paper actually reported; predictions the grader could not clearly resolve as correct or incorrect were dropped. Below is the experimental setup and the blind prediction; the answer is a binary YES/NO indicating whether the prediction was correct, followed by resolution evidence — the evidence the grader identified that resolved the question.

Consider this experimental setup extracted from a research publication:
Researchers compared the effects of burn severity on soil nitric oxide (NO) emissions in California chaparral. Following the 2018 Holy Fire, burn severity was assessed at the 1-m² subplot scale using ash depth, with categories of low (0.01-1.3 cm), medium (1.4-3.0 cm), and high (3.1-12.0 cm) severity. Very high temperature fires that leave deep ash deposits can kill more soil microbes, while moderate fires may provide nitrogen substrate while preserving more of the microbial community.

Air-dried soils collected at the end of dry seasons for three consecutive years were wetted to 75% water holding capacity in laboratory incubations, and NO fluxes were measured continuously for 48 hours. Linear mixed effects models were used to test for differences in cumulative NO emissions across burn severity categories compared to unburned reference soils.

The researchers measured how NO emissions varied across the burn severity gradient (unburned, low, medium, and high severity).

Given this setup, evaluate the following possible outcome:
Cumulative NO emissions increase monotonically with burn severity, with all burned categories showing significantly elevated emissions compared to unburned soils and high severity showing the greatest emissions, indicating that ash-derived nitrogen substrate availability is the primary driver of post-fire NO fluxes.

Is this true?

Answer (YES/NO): NO